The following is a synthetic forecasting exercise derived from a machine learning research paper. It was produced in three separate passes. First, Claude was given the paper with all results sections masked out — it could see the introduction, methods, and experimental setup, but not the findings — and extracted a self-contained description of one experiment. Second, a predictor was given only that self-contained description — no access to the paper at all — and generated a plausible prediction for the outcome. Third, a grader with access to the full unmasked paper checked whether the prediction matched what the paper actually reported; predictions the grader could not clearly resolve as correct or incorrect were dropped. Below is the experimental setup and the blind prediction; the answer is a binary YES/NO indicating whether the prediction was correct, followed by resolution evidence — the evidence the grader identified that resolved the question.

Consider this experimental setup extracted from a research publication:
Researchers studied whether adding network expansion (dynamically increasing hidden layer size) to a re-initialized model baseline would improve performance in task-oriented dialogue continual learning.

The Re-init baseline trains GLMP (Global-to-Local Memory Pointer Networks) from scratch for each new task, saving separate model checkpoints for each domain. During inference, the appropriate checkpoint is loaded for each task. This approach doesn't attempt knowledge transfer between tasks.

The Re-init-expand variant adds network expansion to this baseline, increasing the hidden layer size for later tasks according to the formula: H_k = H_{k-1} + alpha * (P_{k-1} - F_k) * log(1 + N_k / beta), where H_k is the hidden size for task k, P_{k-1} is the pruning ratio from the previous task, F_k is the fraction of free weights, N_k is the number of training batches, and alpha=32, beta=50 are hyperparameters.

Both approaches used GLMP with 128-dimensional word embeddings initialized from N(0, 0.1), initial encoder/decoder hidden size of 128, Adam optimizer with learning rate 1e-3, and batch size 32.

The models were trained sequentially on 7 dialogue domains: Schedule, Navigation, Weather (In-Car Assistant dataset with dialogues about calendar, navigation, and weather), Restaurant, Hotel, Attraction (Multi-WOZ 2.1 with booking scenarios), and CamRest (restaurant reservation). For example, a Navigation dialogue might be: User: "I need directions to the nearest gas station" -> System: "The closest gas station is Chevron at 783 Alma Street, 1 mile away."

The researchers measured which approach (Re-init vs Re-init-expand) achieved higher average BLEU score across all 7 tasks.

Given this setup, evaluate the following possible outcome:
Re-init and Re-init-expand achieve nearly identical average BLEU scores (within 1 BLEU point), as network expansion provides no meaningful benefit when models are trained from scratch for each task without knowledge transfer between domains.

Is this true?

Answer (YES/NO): YES